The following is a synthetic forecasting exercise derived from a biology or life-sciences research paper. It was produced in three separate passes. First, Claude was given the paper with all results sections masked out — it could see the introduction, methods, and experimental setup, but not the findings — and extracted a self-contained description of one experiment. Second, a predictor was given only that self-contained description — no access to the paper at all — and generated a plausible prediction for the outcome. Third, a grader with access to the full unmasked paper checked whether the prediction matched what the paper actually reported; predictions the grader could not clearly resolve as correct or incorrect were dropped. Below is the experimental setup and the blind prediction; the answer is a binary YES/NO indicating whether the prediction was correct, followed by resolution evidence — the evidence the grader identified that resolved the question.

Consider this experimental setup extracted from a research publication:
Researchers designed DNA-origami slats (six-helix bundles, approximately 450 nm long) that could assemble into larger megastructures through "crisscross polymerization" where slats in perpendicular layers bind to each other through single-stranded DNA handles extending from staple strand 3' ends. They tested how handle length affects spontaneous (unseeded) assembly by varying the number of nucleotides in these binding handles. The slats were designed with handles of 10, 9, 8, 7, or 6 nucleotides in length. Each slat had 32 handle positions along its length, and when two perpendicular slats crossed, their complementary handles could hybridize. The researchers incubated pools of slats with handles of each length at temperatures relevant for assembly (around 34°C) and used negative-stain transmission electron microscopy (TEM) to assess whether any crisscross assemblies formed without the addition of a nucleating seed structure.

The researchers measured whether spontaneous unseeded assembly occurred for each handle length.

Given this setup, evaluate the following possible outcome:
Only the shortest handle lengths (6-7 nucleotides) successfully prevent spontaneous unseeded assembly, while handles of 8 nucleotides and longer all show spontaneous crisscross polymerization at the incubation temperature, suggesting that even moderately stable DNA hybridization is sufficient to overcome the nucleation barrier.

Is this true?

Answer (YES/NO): YES